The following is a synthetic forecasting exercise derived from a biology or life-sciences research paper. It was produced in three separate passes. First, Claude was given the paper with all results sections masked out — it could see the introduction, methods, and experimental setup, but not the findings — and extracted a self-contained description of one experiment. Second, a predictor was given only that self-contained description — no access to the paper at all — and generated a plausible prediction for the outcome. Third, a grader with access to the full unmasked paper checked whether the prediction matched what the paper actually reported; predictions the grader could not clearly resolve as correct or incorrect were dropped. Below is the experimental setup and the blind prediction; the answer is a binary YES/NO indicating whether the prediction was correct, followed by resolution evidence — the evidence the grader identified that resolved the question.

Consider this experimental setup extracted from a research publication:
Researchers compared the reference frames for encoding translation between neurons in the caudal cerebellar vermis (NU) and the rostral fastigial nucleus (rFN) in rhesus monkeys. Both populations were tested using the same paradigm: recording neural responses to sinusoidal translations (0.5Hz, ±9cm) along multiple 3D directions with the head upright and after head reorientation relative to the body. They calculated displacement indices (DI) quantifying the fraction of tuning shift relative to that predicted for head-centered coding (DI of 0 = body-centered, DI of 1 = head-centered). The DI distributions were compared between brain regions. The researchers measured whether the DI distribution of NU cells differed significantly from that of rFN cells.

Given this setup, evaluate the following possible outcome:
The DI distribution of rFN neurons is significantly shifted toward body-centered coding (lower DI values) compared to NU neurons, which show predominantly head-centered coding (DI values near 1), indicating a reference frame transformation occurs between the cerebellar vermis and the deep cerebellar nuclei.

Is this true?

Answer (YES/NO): YES